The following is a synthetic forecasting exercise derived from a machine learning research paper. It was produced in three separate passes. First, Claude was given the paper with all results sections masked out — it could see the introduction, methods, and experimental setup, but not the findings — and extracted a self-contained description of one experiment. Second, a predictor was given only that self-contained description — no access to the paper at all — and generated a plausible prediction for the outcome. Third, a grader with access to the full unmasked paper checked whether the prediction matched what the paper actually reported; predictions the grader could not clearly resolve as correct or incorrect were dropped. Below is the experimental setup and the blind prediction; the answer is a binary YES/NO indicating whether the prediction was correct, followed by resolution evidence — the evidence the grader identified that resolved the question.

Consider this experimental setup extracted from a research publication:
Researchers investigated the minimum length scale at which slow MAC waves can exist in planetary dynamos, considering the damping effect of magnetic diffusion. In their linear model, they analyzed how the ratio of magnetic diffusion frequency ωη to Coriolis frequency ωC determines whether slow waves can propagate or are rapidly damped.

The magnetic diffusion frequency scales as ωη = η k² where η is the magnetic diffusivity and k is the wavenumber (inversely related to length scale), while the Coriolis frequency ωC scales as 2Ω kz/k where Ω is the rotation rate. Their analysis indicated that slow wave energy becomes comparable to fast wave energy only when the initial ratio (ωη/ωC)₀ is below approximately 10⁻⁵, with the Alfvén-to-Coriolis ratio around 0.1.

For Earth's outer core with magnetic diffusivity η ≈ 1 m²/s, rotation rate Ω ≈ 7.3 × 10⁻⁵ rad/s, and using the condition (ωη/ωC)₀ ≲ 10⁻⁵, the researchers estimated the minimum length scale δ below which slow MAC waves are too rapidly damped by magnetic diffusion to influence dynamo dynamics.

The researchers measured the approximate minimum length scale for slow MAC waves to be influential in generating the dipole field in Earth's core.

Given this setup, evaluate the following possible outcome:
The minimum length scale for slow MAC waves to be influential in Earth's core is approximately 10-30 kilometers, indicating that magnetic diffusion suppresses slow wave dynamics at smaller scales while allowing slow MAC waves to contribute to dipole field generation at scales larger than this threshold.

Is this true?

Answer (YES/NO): NO